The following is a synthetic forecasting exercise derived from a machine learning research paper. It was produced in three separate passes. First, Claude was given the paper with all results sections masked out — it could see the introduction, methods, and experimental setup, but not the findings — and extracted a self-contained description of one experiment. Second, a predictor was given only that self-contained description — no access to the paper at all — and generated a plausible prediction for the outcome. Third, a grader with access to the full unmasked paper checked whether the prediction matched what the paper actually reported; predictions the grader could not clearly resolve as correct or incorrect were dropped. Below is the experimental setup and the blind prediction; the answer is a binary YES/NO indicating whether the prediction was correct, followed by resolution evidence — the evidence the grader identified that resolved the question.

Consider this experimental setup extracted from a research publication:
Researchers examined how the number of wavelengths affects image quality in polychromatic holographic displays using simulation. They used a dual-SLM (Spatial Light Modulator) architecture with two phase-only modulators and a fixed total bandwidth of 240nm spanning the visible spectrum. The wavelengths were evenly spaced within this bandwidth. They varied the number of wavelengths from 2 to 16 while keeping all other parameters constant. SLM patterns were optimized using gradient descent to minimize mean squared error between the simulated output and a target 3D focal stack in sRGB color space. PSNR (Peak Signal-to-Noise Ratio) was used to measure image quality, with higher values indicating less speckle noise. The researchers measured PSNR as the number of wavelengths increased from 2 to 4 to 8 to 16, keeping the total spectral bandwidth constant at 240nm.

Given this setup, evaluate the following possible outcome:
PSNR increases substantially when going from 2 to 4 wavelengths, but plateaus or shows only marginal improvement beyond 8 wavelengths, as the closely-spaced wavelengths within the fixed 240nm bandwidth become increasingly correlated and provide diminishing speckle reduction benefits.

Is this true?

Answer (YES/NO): NO